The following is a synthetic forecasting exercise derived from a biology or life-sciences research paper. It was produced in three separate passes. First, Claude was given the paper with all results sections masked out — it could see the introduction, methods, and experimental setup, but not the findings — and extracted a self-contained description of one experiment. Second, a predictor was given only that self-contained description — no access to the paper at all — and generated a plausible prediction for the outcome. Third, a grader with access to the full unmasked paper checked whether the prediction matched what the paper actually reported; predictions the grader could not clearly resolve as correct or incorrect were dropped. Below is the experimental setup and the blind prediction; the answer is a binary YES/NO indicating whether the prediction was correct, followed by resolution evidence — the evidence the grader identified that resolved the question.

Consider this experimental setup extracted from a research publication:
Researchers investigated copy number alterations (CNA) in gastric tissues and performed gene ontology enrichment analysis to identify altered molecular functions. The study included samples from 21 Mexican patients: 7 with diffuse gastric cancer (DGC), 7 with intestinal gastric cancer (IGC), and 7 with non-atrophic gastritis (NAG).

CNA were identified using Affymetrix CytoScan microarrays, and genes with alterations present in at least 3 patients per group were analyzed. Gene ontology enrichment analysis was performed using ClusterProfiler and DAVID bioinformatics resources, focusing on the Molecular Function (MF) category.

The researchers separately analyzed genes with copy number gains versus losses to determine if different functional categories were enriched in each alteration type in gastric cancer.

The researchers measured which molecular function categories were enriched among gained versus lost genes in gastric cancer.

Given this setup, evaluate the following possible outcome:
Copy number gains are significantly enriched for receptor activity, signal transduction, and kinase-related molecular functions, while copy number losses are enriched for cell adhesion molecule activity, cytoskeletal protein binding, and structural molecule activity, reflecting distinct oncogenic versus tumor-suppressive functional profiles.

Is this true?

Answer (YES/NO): NO